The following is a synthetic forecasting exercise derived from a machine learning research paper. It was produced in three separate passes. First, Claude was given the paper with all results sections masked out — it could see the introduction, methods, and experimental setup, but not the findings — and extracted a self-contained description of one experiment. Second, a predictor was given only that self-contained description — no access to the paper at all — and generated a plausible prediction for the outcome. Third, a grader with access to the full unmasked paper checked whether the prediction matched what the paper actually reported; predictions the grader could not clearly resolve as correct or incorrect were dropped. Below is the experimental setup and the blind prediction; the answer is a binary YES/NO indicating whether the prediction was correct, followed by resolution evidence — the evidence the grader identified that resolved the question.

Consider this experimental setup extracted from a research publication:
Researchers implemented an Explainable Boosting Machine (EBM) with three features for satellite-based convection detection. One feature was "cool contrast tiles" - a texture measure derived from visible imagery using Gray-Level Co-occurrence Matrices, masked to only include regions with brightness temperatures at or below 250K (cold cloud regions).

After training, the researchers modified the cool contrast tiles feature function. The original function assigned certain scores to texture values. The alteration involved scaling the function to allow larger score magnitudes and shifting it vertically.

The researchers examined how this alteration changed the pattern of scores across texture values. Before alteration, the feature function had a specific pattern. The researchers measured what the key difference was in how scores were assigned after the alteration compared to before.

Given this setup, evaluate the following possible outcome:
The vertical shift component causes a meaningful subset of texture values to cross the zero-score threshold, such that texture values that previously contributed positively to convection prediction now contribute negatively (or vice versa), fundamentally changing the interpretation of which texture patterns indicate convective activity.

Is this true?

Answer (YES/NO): YES